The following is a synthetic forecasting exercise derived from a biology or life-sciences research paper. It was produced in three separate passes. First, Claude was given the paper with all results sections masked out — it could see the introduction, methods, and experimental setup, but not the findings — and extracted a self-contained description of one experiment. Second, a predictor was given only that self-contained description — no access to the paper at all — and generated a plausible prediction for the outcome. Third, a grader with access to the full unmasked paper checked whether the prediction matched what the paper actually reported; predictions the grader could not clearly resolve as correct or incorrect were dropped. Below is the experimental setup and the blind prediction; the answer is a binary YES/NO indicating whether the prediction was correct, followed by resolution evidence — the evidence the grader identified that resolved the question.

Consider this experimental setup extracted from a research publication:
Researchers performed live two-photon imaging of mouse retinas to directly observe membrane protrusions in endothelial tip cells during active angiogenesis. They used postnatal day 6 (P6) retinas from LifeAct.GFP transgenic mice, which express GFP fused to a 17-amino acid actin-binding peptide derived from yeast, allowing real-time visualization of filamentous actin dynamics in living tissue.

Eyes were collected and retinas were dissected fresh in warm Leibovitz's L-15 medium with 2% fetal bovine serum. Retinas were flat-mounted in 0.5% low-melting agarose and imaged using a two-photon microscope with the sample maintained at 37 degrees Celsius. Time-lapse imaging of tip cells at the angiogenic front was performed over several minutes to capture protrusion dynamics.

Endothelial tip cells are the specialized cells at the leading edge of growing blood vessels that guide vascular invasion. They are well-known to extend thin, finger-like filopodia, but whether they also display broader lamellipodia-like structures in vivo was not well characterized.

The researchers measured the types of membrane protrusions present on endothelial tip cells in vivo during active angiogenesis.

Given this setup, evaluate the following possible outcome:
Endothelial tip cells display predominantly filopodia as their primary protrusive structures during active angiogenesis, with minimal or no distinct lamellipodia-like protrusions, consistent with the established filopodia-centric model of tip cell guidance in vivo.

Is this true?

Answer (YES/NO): NO